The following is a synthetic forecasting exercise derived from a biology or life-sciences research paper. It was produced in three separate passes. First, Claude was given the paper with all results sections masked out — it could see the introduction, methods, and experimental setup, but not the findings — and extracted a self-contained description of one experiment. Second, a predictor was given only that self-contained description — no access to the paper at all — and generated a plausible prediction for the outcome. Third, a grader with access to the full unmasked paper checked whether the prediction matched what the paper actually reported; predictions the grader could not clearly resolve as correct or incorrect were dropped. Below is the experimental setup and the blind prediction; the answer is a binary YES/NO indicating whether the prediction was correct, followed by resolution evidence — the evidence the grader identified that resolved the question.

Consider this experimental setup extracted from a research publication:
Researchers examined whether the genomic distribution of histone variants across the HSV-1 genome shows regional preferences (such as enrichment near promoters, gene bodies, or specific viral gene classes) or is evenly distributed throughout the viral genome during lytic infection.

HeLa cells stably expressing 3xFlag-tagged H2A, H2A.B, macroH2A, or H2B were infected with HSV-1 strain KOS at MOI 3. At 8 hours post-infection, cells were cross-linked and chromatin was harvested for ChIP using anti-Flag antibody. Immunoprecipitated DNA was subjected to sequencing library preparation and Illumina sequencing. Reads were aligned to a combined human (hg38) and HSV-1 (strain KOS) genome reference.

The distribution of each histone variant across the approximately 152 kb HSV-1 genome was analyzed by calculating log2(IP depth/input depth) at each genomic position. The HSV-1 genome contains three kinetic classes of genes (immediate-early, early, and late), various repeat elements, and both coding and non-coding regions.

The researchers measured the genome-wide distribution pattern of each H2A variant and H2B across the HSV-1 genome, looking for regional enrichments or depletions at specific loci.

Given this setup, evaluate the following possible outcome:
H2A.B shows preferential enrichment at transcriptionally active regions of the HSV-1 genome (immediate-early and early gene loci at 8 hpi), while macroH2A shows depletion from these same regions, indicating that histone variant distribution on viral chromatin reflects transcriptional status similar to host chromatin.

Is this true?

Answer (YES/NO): NO